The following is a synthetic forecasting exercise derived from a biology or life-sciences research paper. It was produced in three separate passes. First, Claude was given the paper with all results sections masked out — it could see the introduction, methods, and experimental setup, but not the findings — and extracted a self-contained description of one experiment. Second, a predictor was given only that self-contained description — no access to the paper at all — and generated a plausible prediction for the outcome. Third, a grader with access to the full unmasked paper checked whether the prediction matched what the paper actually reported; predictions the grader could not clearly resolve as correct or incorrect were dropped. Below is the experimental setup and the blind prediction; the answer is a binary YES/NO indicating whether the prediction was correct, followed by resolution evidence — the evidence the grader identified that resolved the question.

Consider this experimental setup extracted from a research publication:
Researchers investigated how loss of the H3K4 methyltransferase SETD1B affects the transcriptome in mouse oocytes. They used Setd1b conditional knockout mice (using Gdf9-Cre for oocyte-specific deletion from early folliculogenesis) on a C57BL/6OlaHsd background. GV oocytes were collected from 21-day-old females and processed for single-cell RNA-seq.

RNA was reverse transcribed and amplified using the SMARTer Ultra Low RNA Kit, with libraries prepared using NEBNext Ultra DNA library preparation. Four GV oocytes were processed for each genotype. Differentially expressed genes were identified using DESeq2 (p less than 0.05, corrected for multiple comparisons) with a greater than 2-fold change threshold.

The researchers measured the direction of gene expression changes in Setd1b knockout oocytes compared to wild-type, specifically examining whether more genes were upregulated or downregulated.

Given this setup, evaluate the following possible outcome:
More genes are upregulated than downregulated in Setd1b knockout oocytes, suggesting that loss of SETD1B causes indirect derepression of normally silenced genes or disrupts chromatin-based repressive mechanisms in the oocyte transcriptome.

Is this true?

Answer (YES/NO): YES